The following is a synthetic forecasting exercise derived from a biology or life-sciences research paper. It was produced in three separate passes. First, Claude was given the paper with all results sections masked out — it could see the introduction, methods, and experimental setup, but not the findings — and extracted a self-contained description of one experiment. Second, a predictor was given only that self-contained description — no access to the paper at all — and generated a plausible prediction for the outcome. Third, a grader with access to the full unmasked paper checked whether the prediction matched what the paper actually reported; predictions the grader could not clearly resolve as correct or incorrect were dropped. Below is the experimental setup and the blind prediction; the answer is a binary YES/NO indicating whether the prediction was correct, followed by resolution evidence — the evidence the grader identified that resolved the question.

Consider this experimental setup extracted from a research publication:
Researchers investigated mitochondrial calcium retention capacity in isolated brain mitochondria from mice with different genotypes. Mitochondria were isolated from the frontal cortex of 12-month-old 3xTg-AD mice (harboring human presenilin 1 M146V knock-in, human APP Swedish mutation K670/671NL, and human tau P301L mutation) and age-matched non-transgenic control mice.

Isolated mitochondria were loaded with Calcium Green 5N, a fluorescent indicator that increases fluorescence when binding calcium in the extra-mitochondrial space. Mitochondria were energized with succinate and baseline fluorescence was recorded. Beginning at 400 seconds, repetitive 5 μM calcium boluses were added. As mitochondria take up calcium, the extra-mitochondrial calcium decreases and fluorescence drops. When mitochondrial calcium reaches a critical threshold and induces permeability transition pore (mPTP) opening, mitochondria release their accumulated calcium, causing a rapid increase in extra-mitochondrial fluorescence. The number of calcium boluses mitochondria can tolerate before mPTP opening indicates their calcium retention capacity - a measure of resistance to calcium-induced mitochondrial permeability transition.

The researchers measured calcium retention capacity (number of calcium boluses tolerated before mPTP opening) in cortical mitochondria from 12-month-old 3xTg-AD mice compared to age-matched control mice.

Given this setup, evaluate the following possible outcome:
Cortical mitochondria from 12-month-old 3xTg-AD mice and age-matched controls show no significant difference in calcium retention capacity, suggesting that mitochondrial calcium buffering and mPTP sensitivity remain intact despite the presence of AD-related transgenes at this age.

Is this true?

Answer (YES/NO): NO